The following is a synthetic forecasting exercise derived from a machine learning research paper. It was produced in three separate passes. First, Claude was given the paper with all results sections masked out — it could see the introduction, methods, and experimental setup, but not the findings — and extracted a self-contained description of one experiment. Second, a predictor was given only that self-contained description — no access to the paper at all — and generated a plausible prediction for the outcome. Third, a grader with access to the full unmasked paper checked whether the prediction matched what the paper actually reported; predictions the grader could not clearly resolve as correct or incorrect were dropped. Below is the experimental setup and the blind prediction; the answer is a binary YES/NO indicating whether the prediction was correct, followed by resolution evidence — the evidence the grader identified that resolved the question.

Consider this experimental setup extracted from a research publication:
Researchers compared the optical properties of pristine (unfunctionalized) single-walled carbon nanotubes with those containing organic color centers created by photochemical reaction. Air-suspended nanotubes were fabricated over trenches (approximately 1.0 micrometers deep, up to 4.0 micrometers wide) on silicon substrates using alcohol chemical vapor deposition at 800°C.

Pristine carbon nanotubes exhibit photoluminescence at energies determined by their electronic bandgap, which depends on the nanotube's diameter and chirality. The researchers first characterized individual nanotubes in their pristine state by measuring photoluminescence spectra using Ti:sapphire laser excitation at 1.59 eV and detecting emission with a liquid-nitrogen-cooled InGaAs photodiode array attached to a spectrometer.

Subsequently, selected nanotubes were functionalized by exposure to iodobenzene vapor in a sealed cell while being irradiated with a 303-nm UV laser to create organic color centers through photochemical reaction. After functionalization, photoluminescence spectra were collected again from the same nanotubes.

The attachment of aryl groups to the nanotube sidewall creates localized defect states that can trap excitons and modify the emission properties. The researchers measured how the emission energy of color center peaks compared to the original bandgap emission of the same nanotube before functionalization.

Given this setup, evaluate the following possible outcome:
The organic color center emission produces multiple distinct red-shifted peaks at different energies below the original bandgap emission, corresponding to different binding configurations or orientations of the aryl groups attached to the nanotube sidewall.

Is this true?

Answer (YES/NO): YES